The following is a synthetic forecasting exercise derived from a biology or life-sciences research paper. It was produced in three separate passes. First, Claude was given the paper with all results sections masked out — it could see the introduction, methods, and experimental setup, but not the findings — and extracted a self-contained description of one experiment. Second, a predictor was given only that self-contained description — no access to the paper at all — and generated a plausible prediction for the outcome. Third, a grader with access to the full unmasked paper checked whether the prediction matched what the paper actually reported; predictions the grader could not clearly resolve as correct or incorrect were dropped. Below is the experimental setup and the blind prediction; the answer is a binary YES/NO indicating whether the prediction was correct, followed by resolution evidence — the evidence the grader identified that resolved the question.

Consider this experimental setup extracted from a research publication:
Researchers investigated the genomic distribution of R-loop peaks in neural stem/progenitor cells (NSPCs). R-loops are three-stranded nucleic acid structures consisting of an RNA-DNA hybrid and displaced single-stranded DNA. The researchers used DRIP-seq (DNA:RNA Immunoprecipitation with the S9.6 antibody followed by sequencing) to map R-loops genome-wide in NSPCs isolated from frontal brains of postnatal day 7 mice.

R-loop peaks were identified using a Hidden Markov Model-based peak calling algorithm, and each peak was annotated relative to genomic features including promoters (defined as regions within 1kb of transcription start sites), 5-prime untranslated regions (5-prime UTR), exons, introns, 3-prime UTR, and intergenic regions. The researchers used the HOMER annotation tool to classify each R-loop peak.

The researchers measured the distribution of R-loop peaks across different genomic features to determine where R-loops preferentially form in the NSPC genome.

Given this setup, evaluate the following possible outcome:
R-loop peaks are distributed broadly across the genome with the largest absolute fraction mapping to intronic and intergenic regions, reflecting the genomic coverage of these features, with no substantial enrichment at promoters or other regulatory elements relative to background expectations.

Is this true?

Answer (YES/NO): NO